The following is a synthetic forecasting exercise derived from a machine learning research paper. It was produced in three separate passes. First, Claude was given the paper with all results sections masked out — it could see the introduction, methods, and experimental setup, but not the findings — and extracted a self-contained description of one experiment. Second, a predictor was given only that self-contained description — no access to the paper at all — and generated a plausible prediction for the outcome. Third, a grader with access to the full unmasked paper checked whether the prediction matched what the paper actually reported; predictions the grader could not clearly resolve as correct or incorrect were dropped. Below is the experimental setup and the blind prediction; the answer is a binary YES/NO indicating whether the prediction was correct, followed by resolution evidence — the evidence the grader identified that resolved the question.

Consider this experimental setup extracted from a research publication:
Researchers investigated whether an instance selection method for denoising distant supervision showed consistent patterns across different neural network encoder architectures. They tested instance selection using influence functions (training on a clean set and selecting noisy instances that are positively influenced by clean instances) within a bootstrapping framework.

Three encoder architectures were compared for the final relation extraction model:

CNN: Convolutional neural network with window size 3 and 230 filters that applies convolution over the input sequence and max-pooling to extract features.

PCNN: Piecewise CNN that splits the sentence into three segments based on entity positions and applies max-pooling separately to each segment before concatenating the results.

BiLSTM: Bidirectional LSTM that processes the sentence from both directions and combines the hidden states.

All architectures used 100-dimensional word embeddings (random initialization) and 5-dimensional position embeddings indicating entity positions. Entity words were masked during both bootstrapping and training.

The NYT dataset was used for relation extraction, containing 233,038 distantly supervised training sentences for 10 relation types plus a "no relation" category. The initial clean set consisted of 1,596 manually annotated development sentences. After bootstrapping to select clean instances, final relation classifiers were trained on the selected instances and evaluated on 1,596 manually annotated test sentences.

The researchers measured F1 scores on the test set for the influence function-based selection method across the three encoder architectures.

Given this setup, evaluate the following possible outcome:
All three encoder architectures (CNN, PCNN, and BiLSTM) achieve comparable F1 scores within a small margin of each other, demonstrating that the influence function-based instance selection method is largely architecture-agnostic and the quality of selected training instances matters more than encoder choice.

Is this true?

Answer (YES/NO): NO